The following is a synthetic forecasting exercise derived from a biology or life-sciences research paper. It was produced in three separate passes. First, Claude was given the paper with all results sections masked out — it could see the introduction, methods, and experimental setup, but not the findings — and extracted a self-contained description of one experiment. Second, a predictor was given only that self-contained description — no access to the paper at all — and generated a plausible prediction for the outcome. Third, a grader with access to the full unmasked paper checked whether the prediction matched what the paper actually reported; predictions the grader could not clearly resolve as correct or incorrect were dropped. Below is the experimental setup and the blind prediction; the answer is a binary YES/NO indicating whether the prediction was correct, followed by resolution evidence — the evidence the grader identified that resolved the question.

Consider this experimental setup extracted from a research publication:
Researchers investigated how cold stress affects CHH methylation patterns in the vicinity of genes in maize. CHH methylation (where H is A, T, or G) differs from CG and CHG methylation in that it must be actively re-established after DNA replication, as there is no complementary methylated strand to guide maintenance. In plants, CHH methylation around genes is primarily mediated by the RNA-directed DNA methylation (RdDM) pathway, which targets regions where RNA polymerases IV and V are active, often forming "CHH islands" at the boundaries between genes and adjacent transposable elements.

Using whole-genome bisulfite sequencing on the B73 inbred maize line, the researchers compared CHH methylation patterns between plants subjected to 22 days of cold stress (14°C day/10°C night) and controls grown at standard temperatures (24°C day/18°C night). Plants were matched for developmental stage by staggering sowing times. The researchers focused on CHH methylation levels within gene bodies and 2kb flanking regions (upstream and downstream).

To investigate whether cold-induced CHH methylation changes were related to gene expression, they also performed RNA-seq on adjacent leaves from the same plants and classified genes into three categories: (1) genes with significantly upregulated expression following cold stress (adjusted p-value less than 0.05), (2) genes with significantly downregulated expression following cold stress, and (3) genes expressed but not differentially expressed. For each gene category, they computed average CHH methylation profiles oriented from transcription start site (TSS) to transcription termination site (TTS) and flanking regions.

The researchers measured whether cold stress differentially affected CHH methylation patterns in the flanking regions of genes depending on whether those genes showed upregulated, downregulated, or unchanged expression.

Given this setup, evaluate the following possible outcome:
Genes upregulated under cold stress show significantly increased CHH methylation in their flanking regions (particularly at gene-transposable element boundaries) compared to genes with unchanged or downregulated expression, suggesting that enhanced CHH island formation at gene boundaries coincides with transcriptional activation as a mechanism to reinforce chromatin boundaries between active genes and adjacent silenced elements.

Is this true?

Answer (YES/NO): NO